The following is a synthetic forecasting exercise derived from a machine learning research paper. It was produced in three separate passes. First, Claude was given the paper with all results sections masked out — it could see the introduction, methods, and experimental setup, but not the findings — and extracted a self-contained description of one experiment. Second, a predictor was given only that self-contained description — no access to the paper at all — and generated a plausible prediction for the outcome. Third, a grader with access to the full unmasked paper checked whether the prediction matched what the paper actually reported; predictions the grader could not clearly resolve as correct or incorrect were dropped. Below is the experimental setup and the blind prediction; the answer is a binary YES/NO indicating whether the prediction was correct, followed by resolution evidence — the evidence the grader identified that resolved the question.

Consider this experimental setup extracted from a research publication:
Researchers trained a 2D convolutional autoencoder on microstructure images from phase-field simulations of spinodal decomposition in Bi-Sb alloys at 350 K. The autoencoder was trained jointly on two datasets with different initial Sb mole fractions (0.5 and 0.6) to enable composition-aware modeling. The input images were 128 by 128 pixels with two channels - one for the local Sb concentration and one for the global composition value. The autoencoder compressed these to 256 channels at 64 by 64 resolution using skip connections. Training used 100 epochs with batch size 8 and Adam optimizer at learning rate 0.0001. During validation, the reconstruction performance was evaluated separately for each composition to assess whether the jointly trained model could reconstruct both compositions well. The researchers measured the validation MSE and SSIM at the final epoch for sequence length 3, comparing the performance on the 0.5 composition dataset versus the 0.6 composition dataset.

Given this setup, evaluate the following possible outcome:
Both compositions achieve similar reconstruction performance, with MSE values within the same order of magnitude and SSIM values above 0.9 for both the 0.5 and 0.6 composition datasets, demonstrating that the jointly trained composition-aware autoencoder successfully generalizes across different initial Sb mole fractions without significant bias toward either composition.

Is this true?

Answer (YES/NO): YES